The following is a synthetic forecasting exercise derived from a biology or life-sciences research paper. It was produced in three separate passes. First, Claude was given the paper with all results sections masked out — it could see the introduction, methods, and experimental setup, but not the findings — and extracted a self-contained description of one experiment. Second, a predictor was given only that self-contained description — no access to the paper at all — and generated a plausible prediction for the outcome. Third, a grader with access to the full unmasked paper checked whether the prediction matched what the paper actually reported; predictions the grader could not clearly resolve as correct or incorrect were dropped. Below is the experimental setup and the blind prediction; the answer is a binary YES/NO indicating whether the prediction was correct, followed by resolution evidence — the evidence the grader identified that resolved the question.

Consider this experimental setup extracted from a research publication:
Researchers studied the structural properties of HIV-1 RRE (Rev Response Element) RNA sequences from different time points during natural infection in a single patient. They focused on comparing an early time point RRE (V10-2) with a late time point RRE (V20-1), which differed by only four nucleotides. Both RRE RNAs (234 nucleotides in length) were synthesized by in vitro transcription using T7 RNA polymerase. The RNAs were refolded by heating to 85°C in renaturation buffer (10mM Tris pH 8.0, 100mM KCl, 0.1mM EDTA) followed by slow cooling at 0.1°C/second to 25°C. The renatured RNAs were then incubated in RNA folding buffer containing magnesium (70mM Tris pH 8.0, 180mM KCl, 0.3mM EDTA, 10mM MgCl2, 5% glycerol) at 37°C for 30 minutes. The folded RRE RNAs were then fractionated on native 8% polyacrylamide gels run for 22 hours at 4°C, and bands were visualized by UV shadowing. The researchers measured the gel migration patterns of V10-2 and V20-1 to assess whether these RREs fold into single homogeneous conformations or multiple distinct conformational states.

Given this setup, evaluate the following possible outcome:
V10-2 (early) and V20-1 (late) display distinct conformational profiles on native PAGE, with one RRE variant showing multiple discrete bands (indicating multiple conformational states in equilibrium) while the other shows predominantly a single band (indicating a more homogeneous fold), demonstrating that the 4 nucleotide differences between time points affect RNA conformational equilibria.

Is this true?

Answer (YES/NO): NO